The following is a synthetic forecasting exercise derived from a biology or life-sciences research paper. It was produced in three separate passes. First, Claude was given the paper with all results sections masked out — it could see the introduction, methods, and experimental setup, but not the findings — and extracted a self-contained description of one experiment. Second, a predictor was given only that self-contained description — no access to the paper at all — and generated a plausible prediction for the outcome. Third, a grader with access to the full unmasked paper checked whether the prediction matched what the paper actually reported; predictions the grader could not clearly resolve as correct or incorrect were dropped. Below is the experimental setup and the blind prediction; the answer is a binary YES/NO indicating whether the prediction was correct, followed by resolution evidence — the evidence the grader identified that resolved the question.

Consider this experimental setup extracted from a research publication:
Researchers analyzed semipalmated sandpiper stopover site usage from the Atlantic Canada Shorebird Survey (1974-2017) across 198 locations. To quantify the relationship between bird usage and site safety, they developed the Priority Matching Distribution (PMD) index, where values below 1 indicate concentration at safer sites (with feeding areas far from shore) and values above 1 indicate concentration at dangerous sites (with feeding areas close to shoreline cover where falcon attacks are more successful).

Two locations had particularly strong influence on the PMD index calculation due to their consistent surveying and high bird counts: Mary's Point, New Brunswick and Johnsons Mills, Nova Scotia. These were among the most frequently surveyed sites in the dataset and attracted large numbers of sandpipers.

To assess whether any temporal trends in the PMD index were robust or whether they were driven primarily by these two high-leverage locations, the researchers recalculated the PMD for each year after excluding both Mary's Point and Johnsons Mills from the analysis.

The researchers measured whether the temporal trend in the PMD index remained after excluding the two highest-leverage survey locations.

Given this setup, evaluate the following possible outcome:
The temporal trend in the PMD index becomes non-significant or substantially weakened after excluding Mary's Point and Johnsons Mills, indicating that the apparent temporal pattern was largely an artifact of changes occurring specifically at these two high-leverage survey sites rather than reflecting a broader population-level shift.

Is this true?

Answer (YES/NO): NO